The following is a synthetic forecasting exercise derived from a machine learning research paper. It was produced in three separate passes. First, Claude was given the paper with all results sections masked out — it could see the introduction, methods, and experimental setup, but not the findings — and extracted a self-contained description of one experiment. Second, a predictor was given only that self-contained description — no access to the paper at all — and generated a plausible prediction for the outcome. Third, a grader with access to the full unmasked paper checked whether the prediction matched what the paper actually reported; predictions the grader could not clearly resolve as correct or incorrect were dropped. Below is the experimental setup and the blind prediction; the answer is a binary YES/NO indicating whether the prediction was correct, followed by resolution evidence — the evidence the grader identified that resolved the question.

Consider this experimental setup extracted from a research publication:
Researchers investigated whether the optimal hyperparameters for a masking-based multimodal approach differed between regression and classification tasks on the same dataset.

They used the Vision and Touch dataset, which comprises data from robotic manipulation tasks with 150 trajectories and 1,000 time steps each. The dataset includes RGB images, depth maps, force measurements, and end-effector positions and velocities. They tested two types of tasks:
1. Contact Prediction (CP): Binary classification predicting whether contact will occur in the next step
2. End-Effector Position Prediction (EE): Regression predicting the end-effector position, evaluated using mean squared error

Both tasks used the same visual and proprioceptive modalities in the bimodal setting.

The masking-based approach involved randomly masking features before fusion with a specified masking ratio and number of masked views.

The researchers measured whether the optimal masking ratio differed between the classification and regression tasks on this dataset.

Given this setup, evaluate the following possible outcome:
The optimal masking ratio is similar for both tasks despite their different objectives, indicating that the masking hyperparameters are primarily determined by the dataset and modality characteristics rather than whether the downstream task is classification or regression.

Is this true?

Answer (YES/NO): NO